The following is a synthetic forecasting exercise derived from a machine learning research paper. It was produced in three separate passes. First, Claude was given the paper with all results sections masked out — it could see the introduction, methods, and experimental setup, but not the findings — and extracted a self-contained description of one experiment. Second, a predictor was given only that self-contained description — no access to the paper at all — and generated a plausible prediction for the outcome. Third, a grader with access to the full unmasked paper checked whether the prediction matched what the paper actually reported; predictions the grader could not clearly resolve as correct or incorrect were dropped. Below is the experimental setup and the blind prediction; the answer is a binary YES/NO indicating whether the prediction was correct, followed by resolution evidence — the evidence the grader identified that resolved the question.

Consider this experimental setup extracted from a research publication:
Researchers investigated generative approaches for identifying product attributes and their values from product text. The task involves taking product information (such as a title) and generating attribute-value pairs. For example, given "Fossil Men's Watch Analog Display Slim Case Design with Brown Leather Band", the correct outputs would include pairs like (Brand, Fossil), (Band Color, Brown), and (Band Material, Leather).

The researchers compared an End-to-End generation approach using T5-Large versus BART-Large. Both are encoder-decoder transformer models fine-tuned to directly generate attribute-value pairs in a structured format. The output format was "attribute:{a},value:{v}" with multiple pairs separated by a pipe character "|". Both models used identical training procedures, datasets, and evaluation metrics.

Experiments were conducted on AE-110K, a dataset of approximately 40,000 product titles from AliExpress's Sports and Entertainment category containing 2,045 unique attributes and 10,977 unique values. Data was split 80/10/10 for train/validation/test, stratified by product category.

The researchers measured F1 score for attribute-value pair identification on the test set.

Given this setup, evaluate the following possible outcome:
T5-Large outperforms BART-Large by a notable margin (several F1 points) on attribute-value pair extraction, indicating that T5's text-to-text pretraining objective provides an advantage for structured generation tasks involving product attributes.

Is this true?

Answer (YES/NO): YES